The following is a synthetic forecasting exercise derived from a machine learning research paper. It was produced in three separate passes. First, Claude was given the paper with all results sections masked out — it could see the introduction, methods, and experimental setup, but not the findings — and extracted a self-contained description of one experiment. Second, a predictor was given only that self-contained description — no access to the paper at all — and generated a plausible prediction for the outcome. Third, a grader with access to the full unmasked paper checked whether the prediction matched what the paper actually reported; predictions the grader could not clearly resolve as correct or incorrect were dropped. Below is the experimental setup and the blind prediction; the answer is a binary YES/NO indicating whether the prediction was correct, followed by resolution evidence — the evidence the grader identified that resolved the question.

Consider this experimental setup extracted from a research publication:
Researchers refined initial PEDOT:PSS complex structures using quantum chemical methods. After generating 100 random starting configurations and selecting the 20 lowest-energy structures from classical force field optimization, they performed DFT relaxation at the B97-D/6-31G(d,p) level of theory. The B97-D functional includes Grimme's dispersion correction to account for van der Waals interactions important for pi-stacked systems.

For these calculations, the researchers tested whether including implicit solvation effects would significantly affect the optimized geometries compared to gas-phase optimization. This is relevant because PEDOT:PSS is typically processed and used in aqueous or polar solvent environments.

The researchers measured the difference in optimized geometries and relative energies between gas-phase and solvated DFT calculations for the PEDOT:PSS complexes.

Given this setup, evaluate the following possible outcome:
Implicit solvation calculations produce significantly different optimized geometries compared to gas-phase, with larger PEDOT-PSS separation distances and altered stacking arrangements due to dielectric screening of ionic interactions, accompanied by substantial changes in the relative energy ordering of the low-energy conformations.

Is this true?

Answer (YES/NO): NO